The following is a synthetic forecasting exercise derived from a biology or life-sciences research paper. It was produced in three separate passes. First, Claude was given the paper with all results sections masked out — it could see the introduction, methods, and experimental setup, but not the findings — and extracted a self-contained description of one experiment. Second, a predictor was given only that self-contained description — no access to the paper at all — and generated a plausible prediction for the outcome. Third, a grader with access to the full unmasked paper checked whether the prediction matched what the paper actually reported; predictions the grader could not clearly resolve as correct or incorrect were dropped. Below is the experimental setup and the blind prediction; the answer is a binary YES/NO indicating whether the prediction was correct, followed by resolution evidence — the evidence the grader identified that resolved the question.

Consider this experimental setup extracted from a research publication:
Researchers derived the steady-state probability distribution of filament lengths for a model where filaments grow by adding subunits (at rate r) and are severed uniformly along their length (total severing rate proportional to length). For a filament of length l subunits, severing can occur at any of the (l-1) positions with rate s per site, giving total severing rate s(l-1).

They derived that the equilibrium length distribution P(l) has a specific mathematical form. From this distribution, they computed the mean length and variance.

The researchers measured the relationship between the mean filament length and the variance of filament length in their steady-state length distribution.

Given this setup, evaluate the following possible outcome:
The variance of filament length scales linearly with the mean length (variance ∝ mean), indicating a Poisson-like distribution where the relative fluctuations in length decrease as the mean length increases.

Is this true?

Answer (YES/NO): NO